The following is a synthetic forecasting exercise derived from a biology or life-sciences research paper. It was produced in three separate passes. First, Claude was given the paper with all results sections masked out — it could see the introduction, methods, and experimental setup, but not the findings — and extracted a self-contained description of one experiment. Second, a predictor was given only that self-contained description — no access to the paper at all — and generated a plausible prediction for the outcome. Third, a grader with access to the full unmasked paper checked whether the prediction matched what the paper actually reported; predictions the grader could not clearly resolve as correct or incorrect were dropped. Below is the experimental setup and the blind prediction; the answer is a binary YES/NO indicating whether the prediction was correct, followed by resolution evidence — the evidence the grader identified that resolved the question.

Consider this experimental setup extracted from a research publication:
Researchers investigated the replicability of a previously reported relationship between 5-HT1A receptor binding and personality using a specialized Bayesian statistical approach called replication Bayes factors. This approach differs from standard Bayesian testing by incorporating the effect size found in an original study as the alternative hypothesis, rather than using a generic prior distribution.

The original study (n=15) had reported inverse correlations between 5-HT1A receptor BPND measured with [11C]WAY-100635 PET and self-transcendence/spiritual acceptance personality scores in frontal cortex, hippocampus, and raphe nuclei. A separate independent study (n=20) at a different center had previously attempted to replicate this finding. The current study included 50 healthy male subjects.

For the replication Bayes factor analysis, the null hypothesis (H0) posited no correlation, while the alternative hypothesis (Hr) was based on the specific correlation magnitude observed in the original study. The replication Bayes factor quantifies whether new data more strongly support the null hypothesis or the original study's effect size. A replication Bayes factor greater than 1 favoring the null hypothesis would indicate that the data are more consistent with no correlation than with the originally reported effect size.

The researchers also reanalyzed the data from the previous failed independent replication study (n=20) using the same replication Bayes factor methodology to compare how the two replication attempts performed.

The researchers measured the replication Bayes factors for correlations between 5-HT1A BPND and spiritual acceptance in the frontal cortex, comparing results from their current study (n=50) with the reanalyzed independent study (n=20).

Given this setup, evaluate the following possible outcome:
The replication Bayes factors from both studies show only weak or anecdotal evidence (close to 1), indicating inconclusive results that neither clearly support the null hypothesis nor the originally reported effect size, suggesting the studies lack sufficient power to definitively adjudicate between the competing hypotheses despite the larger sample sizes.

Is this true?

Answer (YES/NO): NO